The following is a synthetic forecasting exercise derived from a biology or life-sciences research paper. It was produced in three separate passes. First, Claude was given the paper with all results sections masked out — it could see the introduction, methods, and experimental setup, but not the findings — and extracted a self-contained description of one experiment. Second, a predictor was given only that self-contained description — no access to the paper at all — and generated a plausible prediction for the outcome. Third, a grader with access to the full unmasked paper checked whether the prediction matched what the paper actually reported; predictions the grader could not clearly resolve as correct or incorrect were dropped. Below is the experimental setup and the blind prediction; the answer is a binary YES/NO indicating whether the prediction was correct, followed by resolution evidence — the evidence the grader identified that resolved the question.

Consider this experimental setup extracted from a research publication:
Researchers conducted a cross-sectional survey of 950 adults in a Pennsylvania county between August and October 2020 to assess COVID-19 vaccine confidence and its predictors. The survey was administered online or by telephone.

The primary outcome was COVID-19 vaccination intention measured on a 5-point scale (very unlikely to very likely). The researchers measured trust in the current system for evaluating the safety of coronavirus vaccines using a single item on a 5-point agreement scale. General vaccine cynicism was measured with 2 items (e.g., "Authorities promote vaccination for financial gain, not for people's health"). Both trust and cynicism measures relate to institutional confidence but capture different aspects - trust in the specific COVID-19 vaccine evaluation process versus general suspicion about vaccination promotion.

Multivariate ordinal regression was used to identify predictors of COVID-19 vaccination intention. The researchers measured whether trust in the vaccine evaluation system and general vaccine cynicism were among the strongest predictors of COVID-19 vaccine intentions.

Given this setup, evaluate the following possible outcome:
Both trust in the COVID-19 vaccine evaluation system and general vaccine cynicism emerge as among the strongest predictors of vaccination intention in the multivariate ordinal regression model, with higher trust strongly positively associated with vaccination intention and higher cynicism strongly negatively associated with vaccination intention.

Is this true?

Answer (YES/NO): NO